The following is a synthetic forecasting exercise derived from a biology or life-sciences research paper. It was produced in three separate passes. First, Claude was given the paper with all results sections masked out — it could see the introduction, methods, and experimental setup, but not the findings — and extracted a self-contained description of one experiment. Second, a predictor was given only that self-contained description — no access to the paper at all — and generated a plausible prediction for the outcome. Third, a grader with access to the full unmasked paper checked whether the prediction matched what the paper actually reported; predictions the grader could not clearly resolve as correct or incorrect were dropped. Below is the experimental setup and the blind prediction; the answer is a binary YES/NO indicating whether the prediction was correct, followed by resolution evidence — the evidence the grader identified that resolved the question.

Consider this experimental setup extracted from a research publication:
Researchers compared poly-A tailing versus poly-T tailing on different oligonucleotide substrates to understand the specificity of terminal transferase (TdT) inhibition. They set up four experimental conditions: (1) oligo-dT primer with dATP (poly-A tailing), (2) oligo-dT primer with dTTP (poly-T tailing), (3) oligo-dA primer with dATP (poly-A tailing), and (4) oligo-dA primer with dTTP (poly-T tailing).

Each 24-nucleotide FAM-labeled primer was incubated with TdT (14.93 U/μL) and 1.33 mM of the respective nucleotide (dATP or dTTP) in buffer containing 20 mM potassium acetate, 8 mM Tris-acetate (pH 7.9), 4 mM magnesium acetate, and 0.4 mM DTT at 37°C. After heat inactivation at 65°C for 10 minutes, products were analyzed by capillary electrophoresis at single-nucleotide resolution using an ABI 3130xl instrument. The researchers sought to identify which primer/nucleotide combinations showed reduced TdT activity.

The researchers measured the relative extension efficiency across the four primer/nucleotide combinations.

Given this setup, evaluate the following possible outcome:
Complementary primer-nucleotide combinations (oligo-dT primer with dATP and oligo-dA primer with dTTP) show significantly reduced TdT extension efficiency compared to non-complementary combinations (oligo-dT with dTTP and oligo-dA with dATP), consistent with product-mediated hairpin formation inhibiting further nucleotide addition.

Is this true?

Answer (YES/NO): YES